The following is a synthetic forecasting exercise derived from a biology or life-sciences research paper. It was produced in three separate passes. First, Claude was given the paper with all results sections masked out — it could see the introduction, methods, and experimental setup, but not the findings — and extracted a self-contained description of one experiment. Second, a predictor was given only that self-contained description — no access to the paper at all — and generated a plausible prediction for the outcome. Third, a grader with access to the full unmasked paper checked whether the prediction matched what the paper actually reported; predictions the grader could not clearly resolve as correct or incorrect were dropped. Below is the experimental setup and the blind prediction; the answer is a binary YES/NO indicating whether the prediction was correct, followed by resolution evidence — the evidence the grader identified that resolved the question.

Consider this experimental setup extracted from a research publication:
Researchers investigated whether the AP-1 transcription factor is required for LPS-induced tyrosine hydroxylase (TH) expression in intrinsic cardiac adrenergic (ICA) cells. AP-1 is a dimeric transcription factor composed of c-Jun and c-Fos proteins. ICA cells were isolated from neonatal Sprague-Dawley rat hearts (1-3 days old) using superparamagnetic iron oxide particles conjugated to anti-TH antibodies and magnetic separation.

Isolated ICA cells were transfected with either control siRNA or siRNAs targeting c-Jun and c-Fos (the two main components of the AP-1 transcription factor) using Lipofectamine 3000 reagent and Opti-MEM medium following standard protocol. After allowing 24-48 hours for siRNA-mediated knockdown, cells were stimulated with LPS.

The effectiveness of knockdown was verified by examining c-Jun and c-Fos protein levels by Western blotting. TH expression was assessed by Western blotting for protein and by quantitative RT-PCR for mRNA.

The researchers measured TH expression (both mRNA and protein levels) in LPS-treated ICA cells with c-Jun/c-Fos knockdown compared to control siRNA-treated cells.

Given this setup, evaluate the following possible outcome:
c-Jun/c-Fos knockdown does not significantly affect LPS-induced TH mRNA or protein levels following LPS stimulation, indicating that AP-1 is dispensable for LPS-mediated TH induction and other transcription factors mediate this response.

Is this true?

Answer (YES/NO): NO